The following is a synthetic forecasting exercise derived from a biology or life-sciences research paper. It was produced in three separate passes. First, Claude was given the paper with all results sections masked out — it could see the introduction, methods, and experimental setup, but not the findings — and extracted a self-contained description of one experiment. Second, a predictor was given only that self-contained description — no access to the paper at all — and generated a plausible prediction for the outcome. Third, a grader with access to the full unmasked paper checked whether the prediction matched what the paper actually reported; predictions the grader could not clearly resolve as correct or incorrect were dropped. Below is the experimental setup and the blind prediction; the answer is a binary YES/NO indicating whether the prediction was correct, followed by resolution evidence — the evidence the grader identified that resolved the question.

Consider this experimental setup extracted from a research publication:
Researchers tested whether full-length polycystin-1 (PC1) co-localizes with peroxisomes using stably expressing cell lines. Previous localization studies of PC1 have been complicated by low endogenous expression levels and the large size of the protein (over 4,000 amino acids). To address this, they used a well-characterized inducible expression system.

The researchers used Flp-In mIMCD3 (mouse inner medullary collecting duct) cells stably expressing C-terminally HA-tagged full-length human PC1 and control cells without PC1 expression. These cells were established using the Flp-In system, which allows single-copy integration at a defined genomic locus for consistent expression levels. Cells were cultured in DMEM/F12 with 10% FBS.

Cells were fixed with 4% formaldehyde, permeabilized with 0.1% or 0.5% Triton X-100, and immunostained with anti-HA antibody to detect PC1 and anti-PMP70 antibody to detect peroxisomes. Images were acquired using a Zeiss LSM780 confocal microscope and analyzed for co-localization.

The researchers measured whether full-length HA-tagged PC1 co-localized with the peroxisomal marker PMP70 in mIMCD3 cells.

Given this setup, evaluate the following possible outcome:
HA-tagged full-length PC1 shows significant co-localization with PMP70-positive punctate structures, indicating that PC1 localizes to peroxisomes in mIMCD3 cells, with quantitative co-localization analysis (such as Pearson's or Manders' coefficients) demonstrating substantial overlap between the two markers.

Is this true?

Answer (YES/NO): NO